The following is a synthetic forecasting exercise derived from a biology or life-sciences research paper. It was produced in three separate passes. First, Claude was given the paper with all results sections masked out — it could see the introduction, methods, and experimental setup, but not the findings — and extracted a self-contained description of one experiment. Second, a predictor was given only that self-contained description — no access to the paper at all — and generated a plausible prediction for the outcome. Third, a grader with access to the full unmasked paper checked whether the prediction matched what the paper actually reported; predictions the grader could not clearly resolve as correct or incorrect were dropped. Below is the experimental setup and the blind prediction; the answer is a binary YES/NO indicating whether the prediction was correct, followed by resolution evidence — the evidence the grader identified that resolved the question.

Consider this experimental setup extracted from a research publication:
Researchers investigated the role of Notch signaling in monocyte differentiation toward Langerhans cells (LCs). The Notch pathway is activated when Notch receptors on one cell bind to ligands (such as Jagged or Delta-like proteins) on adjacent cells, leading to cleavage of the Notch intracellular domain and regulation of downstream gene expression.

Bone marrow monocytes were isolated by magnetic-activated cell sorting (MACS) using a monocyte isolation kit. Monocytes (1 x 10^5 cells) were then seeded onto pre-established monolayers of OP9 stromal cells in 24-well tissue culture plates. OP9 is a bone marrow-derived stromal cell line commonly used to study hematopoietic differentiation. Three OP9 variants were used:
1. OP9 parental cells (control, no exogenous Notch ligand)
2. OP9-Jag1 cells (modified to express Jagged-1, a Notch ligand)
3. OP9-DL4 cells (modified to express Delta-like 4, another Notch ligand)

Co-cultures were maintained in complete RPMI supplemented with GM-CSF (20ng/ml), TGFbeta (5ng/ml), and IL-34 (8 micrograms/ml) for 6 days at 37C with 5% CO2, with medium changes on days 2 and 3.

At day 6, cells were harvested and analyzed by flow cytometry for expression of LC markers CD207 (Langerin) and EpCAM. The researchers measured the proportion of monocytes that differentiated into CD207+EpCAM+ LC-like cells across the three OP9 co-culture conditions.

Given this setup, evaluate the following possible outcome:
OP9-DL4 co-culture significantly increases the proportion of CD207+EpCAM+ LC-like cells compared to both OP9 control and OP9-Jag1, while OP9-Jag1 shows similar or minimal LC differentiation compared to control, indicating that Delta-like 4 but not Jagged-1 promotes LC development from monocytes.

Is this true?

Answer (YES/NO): NO